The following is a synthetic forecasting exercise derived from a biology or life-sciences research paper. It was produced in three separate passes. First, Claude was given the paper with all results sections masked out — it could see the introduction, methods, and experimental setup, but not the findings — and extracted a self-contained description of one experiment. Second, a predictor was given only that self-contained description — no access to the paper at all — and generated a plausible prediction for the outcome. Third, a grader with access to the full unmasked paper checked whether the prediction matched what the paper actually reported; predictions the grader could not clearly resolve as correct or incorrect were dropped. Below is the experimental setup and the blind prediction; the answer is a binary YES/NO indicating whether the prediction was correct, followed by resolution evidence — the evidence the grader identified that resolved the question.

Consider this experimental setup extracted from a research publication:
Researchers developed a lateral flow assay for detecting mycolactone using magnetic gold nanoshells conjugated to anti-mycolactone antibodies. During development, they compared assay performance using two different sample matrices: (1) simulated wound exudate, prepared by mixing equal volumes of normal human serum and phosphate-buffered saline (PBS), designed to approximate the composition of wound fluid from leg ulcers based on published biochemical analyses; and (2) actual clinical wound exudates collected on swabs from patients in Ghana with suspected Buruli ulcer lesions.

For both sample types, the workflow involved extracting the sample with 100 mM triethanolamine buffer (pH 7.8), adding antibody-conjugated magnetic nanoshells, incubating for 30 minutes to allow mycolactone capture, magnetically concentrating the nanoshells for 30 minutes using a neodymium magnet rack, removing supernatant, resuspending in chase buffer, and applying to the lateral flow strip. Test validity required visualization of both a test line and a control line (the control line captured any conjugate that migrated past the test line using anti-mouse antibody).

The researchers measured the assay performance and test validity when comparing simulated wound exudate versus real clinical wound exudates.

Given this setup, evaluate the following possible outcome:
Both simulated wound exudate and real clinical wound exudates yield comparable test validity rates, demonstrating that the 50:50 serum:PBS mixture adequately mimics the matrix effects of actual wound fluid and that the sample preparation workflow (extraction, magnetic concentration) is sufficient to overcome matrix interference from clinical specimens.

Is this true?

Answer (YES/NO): NO